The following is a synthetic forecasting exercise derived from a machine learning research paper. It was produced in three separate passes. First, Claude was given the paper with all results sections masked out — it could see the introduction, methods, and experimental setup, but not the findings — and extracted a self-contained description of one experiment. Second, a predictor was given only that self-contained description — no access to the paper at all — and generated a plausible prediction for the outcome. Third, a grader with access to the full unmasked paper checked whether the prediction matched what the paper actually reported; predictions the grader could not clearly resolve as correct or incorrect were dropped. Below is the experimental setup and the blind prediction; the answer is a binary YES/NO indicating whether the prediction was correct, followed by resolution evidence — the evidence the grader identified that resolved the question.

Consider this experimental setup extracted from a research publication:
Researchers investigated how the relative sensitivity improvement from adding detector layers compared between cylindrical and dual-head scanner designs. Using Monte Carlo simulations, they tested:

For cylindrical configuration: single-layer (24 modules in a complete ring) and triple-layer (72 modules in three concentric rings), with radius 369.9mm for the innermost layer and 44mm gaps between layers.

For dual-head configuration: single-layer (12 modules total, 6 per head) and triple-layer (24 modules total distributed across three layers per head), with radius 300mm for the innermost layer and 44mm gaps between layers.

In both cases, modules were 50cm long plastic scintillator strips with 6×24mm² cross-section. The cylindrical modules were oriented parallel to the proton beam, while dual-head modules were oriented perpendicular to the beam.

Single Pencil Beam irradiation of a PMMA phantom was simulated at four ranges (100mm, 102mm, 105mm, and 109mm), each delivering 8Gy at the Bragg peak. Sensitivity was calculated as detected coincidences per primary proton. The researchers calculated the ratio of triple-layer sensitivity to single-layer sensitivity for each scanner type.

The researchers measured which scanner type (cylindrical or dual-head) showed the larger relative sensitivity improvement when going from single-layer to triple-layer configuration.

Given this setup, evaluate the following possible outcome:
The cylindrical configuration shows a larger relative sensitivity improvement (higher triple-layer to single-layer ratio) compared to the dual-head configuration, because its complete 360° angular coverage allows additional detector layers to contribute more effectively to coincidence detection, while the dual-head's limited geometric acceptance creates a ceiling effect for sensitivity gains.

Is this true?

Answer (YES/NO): YES